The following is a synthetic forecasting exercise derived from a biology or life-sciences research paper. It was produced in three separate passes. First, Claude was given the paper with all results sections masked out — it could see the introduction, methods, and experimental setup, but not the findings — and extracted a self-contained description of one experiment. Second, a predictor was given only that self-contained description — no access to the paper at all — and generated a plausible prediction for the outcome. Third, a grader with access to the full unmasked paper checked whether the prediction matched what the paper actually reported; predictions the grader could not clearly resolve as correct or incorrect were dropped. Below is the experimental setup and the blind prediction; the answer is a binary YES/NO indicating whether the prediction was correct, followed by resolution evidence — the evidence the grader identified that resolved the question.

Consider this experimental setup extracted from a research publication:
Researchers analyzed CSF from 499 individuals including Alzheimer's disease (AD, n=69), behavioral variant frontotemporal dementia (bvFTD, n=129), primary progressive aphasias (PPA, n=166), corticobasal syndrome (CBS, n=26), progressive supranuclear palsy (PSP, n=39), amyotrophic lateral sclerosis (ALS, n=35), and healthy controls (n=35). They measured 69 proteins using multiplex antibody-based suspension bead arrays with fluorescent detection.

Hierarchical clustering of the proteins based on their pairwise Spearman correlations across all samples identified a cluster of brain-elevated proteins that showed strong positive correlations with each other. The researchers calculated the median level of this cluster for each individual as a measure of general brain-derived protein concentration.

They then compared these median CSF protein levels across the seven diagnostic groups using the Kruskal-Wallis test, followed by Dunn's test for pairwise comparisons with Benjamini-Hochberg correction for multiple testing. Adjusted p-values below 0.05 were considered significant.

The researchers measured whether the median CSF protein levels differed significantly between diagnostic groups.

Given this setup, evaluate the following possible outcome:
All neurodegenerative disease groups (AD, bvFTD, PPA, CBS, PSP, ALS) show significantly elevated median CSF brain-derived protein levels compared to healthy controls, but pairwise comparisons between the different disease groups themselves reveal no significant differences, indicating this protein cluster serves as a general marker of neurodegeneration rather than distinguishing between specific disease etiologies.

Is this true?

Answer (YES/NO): NO